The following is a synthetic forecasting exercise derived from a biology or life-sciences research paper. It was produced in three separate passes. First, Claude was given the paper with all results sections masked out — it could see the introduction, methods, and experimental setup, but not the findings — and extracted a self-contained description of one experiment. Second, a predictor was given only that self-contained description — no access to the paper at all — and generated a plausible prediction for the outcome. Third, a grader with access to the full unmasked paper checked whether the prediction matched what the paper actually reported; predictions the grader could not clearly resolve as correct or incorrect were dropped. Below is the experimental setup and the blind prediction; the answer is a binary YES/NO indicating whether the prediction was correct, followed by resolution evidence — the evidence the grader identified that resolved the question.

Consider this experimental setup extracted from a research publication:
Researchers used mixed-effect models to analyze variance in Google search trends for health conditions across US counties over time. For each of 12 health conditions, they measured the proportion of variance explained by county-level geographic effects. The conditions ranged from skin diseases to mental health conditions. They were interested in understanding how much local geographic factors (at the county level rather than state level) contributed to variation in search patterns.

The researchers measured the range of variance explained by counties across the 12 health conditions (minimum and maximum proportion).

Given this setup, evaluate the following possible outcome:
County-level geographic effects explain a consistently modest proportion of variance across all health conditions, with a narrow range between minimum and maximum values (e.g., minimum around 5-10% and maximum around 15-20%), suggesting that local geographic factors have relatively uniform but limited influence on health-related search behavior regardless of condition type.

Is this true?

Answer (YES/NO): NO